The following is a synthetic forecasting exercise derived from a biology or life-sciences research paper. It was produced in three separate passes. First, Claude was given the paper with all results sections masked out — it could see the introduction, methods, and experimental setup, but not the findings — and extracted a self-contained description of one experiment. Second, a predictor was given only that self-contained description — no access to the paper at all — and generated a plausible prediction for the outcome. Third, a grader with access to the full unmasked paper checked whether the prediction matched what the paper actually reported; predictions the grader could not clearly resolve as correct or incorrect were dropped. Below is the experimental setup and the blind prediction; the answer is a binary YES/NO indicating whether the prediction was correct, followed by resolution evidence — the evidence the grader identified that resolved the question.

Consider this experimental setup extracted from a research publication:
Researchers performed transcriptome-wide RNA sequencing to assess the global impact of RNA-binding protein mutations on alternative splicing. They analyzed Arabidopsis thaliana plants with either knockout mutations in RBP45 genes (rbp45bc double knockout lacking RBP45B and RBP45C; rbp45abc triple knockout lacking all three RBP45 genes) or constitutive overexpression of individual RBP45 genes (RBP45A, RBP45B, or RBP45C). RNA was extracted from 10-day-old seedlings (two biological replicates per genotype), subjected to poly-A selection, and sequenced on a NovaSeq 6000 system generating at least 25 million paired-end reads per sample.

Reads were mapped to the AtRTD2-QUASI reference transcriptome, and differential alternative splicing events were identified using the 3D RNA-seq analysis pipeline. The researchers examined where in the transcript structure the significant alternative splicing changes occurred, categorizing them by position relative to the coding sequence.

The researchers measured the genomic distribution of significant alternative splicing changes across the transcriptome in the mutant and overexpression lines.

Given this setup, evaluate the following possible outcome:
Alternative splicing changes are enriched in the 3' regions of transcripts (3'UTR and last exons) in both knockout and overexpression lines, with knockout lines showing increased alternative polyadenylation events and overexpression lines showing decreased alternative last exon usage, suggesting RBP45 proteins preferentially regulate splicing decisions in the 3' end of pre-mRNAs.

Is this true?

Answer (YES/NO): NO